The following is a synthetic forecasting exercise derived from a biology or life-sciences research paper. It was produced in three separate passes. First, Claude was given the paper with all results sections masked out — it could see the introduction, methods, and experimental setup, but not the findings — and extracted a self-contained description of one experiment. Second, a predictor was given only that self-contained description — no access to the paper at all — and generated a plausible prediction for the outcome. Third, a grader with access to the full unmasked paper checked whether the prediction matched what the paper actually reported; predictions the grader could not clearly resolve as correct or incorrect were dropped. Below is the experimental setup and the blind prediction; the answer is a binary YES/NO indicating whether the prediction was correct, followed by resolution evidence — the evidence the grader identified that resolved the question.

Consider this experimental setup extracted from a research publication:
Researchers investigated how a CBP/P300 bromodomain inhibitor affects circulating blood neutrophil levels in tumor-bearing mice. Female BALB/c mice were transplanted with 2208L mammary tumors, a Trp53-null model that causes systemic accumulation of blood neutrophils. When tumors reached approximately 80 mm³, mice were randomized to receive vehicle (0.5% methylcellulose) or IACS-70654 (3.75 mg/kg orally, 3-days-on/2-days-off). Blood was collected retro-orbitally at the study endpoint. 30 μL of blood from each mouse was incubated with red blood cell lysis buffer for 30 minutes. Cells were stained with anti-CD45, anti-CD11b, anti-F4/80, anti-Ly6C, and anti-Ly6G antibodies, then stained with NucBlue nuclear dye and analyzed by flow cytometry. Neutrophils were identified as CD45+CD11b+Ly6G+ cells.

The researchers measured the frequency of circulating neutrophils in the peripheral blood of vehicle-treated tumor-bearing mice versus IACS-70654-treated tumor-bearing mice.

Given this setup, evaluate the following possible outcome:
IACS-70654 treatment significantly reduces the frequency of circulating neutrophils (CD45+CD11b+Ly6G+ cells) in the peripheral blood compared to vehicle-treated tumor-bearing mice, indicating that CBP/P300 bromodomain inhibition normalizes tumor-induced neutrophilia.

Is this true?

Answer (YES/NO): YES